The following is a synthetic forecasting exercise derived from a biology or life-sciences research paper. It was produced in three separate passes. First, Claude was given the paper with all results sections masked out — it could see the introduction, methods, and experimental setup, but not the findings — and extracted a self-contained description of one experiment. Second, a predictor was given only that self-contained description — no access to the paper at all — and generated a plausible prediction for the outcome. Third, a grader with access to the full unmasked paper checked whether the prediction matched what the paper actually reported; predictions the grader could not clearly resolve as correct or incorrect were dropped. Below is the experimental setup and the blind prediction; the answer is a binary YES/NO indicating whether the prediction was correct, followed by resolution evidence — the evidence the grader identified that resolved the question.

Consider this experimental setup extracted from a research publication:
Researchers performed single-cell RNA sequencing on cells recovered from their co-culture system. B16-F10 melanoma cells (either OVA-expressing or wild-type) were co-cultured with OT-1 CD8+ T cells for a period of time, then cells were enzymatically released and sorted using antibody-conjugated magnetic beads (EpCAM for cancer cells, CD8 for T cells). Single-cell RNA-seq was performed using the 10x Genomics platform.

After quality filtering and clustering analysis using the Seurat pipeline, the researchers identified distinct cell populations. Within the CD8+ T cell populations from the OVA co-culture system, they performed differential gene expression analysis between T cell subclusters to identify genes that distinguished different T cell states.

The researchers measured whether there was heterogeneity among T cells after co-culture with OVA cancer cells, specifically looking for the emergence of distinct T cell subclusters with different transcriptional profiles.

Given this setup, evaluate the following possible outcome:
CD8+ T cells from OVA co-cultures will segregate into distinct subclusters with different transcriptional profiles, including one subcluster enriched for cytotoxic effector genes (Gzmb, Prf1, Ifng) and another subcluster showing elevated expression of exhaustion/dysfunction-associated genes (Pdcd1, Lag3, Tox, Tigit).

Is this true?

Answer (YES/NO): NO